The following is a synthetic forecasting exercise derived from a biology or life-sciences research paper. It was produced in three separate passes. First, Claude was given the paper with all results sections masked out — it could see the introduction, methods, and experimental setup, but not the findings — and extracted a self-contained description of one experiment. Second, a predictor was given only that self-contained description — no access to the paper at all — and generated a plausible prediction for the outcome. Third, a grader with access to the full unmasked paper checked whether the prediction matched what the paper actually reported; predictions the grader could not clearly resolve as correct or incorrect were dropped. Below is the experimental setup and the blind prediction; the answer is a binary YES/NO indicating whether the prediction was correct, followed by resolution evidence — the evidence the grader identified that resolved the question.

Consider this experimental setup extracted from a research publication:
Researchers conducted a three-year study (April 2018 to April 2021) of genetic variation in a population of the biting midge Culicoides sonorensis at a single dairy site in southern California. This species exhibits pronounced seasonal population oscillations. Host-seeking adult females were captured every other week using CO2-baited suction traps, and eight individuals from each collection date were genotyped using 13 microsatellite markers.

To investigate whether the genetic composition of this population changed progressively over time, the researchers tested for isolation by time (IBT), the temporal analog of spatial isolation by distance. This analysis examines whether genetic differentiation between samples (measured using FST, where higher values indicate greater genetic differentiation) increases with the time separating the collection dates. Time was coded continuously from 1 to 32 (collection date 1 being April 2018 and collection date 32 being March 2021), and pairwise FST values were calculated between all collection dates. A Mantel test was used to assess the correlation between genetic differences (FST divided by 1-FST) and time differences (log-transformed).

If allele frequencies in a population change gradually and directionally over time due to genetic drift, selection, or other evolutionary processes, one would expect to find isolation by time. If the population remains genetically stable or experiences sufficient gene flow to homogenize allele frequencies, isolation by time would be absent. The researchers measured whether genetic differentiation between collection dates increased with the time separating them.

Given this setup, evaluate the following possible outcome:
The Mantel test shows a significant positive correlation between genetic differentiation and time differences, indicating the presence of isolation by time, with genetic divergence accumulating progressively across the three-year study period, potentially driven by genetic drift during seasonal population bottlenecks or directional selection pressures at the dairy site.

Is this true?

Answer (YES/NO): NO